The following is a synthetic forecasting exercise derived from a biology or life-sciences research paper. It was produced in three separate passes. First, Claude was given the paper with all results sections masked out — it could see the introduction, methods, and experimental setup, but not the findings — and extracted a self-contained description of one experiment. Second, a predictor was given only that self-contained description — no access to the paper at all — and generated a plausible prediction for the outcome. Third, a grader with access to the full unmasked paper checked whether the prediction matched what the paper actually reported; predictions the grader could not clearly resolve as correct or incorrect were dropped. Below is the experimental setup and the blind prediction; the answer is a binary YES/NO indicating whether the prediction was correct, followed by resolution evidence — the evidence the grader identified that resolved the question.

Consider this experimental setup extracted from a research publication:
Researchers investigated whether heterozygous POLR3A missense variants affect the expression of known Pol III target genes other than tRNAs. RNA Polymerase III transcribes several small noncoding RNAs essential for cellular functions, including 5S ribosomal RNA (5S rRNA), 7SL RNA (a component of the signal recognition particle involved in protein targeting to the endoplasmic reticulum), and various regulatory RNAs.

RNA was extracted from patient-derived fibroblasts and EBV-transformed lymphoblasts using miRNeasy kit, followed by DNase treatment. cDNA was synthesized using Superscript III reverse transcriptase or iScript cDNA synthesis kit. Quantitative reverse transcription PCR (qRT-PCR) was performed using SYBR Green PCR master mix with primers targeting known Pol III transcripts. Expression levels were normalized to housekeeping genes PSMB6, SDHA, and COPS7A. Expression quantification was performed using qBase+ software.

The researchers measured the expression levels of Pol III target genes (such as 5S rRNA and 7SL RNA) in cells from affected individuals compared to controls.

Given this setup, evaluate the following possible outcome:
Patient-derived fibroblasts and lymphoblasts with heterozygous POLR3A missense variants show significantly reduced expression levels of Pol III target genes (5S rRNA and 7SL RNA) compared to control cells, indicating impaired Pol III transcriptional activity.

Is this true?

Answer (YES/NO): NO